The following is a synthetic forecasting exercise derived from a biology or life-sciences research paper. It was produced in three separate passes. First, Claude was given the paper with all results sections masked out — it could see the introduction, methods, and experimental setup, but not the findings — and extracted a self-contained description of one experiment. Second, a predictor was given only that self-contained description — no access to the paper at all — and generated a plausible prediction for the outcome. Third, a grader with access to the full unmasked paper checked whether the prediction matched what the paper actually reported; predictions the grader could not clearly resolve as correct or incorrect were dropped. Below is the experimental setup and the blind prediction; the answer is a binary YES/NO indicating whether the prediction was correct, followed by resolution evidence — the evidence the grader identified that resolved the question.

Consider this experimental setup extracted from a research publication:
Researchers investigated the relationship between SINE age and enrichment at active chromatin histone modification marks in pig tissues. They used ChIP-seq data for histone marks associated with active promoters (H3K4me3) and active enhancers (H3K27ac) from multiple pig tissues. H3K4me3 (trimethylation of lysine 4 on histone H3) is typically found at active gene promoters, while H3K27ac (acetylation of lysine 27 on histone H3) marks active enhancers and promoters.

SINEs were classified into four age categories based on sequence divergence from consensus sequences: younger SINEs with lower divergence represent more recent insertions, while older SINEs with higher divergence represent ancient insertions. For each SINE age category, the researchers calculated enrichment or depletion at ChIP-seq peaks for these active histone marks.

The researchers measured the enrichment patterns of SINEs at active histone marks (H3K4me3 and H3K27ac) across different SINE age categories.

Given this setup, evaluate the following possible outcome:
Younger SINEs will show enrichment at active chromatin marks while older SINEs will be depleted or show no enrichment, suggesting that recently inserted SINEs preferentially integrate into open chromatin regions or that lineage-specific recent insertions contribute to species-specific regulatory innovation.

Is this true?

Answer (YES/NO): NO